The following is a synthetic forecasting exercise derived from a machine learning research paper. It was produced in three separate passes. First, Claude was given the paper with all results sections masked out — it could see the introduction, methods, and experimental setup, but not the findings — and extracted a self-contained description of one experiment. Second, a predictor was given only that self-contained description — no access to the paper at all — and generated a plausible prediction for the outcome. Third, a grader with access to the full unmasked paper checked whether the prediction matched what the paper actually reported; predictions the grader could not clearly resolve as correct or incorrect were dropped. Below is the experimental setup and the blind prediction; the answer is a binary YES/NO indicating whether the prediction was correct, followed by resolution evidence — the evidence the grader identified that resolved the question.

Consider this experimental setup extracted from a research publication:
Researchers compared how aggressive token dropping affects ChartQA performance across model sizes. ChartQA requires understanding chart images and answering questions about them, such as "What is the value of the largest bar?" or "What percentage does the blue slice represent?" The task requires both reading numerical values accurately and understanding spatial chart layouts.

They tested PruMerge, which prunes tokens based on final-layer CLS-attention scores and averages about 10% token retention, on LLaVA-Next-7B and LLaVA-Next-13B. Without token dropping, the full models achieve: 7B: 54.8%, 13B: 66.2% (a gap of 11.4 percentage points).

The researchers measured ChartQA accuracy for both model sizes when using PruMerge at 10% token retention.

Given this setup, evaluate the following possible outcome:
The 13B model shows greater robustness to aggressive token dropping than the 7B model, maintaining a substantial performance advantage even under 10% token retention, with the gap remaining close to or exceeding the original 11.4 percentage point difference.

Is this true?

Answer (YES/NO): NO